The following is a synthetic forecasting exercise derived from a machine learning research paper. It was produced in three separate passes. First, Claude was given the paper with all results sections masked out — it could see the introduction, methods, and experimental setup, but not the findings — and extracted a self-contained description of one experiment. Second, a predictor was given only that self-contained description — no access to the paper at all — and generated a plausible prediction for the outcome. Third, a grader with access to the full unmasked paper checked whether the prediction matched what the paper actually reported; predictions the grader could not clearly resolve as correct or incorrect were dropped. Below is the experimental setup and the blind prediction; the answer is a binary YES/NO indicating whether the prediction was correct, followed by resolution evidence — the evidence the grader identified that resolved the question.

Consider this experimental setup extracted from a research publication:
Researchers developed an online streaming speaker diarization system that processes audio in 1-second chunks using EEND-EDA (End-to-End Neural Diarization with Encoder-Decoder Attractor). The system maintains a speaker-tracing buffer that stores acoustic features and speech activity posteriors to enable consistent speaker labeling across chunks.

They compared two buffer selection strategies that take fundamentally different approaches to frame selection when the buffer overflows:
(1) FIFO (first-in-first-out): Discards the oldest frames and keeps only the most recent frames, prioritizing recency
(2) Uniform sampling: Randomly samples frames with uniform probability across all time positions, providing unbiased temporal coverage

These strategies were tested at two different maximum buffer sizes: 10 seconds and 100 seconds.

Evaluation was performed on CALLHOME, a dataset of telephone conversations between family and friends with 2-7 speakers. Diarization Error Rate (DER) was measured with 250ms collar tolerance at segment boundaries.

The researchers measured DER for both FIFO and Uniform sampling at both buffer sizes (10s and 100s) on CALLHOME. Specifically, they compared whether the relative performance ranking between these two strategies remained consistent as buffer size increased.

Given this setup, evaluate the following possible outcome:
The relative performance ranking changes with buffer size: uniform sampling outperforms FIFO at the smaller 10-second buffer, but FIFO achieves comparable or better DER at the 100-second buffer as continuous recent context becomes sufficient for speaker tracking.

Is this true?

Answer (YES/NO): YES